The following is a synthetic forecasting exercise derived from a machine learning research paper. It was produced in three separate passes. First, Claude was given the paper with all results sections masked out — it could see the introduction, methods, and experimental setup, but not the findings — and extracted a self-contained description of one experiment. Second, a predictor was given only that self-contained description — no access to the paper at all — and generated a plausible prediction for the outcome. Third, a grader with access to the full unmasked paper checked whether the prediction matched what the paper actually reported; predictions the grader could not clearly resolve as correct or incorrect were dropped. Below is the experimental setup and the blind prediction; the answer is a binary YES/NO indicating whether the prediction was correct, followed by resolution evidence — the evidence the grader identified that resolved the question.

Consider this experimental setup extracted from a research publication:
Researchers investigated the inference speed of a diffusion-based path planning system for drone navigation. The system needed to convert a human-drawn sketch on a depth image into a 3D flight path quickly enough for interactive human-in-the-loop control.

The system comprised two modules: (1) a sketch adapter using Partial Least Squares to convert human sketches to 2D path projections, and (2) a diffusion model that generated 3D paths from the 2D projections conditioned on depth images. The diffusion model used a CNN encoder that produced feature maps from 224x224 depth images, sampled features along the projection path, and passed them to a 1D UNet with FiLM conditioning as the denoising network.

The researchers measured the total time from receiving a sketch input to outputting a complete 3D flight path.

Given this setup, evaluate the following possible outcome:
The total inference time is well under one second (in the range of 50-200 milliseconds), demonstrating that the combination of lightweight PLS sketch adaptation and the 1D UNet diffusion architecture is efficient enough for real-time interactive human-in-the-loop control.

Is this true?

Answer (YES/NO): NO